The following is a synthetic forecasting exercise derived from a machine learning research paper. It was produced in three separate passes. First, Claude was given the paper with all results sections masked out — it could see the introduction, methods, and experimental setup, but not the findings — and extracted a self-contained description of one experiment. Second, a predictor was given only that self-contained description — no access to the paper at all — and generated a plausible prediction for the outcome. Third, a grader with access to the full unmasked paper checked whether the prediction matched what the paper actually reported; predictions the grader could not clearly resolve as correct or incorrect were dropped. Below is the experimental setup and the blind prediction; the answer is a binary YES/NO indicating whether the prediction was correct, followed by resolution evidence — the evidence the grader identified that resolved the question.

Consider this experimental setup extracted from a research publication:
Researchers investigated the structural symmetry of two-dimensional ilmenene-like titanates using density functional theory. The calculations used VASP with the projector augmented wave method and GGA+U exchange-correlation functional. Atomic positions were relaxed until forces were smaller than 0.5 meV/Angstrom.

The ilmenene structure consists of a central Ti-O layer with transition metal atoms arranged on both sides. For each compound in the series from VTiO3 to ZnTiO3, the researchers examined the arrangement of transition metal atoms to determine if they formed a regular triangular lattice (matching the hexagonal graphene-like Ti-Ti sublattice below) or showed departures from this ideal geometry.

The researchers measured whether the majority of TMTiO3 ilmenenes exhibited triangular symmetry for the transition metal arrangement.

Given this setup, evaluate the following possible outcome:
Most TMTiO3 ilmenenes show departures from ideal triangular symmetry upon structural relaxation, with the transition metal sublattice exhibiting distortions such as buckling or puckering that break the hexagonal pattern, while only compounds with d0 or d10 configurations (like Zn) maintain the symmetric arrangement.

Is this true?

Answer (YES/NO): NO